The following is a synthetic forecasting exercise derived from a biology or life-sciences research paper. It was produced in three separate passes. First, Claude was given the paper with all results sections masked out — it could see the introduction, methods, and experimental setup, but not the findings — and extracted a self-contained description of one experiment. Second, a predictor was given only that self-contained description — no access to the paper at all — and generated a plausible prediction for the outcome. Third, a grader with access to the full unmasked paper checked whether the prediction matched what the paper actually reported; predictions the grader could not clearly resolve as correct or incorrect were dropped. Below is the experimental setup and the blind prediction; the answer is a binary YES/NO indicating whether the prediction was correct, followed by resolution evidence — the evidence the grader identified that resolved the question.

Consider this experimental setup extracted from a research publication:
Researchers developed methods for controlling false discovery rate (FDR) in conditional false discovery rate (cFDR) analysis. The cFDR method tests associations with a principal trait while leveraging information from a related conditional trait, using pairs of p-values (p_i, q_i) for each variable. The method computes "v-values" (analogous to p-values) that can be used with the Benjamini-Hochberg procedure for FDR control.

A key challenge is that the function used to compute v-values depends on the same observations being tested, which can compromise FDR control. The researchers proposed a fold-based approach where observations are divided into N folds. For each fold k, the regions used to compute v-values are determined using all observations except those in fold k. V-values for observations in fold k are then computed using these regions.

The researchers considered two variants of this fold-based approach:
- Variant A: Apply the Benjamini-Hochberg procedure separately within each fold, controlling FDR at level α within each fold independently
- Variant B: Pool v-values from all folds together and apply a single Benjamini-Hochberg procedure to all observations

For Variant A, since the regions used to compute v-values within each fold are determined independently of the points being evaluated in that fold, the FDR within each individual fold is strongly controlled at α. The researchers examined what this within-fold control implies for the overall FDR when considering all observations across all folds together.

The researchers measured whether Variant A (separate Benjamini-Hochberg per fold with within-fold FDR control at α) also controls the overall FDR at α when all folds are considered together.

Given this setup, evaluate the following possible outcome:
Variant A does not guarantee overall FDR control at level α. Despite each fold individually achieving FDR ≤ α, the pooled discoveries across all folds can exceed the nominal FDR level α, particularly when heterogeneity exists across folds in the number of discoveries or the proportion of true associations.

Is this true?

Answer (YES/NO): YES